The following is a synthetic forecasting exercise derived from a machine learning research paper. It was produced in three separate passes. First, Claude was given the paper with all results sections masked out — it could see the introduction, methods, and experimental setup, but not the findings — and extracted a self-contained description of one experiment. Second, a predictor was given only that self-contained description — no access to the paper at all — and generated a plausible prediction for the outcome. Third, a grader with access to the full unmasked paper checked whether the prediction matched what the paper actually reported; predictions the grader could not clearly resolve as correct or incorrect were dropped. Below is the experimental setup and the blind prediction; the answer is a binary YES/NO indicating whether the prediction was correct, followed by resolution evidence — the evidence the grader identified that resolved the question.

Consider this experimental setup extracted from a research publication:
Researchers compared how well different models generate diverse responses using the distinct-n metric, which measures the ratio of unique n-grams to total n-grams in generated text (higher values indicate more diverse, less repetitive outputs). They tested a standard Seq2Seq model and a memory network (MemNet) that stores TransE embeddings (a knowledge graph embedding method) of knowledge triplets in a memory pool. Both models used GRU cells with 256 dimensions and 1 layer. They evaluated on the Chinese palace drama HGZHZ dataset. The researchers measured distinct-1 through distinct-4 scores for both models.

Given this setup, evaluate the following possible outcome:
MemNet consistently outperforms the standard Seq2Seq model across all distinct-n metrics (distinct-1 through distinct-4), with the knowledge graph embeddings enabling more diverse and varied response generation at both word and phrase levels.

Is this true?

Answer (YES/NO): YES